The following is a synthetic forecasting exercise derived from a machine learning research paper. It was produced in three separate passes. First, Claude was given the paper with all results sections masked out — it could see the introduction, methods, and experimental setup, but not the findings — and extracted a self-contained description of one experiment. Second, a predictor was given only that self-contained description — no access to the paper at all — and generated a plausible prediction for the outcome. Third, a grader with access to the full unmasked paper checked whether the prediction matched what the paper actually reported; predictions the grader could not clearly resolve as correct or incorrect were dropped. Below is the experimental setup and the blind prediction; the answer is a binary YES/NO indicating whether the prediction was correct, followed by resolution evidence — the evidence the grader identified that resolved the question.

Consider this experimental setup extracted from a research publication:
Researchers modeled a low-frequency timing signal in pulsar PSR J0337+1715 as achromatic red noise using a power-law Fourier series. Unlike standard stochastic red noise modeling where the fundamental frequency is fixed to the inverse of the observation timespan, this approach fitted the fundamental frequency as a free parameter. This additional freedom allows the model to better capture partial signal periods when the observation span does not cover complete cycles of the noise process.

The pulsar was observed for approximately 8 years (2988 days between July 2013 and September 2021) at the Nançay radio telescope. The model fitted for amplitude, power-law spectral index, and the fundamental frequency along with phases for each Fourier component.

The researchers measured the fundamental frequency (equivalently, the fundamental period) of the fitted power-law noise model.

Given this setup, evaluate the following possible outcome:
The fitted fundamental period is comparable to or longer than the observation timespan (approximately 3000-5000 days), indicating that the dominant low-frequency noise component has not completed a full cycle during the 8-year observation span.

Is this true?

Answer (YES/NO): NO